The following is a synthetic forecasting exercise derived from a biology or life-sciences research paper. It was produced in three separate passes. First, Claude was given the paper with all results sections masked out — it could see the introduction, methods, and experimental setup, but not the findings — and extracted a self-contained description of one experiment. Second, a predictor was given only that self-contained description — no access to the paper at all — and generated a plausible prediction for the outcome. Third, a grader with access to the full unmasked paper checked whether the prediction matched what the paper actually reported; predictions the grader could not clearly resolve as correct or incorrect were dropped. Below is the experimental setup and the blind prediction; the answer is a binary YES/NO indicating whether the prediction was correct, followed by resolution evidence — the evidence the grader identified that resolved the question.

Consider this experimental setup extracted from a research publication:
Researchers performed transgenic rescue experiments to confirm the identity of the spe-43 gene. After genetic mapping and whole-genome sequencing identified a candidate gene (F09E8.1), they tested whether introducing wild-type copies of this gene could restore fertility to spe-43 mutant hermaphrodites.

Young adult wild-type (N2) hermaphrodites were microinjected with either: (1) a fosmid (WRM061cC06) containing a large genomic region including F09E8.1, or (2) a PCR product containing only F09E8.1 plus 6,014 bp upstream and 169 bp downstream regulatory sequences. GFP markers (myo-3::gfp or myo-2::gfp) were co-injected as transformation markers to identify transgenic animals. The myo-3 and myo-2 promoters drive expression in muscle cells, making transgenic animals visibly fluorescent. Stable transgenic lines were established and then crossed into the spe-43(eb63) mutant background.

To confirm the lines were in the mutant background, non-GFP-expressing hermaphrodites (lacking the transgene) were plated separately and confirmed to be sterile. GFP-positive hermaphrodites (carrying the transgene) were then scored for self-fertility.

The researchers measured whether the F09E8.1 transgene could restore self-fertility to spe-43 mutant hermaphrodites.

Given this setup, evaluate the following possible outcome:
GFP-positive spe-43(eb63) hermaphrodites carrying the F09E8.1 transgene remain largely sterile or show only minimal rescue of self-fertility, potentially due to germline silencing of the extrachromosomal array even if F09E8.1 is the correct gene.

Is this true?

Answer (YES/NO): NO